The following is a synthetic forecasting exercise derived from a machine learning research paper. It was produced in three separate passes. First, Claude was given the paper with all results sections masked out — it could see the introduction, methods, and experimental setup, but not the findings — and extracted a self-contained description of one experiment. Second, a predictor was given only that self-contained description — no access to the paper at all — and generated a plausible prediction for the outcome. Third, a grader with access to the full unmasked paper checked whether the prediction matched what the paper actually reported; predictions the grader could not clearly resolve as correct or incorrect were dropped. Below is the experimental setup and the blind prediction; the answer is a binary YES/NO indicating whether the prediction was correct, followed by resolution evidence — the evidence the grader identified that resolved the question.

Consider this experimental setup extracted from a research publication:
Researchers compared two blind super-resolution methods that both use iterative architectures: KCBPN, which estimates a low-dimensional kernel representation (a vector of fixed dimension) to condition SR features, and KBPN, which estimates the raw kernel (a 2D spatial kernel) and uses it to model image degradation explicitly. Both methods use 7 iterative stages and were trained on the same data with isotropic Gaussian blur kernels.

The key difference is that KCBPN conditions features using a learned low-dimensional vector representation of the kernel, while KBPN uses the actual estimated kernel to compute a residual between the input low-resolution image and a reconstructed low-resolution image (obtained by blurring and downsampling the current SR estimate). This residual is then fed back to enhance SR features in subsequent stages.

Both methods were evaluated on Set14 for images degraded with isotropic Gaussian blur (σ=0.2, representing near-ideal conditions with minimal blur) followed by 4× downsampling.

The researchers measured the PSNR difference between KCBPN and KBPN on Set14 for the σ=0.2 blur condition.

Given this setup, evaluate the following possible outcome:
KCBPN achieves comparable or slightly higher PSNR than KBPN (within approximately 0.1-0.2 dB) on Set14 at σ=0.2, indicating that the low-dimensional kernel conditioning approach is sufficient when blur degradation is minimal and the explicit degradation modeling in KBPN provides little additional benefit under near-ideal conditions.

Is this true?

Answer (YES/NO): NO